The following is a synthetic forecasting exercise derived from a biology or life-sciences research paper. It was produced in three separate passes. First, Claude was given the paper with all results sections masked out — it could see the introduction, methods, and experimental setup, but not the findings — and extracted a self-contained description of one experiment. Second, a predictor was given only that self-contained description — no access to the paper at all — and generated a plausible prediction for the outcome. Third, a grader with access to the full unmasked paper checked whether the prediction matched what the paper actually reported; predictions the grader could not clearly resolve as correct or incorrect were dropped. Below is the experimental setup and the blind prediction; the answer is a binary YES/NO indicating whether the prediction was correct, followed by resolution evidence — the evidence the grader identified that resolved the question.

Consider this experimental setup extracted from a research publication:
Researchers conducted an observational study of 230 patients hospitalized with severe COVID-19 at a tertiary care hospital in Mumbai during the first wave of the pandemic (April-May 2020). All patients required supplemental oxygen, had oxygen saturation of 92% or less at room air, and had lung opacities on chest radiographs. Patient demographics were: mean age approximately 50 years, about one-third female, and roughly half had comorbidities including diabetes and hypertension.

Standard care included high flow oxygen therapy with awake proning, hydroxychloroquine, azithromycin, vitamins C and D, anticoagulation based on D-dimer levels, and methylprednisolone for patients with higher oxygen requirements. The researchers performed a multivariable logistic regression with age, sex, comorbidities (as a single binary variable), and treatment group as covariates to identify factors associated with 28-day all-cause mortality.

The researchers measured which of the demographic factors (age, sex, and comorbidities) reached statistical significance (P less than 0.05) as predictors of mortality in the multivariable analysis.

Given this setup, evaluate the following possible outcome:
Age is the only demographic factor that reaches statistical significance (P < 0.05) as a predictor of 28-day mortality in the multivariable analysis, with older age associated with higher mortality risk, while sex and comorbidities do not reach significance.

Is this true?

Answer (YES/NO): NO